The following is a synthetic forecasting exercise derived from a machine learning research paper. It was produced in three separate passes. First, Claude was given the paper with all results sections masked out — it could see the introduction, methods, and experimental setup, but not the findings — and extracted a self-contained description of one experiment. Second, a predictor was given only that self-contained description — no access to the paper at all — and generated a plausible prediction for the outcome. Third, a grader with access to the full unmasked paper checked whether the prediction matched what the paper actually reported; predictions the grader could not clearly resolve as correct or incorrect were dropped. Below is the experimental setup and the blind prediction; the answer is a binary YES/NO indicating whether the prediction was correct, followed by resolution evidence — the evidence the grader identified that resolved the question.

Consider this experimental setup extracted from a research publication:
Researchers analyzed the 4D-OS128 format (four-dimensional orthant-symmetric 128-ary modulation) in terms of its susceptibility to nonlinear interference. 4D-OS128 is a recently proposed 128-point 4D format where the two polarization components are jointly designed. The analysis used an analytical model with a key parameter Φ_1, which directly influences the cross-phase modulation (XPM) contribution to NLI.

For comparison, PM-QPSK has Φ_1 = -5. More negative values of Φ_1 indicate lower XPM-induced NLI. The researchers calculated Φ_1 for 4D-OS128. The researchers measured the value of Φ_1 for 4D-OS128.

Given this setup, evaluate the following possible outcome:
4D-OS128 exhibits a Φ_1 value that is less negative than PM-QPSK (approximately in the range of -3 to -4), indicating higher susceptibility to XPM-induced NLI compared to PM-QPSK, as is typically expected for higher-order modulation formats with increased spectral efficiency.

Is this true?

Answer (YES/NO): YES